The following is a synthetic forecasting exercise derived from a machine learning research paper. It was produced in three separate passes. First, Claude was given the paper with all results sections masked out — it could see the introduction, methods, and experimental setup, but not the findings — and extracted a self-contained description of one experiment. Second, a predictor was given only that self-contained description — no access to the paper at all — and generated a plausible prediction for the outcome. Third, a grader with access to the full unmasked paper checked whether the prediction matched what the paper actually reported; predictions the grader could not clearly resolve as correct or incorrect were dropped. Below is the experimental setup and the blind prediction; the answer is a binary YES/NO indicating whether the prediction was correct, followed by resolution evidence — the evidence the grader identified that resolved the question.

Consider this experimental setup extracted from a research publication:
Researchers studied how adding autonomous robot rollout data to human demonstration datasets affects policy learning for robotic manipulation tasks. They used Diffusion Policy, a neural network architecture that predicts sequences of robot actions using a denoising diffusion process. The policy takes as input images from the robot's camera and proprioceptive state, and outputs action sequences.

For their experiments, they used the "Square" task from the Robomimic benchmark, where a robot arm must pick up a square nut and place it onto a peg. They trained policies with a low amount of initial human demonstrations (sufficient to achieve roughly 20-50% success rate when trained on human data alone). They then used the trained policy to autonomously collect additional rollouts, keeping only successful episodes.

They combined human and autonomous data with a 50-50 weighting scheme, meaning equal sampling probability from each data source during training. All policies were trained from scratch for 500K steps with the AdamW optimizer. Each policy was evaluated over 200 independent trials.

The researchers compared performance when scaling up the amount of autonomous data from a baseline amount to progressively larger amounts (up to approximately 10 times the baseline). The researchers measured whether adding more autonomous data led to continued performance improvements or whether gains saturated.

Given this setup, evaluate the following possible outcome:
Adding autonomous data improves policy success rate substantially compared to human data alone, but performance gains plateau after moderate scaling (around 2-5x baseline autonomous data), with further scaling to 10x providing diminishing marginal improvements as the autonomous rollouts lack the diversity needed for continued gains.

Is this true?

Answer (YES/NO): NO